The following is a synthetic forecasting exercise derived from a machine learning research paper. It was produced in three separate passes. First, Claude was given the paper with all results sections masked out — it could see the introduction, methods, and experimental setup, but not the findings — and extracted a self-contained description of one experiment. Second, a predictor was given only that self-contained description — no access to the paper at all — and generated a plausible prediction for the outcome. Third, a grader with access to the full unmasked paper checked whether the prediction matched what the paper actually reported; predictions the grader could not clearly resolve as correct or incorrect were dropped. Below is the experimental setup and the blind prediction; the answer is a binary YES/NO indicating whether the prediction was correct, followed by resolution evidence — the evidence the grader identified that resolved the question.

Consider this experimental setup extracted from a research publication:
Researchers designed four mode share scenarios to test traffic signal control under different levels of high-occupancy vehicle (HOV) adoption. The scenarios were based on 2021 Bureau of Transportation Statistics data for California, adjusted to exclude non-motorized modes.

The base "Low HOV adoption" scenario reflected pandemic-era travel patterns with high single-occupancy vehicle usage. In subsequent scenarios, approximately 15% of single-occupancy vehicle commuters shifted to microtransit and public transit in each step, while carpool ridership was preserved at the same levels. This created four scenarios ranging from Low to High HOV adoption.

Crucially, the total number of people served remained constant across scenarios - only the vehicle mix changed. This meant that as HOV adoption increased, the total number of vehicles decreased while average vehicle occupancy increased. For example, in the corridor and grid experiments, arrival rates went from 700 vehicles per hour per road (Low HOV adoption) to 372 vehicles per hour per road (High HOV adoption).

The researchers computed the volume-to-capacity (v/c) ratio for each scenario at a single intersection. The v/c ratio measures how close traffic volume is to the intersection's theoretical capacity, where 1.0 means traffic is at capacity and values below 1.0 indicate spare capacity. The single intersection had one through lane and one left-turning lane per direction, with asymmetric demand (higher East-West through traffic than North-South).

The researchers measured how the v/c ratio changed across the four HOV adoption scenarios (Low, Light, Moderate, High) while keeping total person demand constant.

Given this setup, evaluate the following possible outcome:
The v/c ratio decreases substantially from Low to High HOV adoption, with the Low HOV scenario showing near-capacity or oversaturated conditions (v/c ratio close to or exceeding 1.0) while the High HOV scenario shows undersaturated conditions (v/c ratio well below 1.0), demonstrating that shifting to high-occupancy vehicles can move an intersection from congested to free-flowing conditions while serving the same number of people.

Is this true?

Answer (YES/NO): YES